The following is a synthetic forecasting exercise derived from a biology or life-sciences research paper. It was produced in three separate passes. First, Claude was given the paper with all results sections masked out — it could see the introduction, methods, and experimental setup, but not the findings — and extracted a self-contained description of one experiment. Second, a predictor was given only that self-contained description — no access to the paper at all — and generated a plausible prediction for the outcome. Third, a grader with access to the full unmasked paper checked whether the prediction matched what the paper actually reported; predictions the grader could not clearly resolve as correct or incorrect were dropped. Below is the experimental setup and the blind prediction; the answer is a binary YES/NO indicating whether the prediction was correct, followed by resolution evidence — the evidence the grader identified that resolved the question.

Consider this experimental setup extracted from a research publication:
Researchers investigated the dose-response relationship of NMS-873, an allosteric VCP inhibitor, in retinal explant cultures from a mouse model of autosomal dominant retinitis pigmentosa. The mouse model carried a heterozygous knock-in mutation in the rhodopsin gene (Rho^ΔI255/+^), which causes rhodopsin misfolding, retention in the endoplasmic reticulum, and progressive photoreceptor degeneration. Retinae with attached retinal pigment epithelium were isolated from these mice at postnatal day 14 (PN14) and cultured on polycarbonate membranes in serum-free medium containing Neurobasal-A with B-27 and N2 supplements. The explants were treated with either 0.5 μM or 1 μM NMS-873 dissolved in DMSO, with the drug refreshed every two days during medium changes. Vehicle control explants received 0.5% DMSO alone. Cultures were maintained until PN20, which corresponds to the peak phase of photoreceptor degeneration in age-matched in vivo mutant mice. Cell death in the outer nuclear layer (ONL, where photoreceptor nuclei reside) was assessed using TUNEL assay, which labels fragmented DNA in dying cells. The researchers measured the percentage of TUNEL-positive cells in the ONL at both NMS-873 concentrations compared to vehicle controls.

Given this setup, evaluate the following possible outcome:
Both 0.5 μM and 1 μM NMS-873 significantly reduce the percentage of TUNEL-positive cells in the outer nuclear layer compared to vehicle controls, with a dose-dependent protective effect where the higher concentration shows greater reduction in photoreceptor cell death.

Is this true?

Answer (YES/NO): NO